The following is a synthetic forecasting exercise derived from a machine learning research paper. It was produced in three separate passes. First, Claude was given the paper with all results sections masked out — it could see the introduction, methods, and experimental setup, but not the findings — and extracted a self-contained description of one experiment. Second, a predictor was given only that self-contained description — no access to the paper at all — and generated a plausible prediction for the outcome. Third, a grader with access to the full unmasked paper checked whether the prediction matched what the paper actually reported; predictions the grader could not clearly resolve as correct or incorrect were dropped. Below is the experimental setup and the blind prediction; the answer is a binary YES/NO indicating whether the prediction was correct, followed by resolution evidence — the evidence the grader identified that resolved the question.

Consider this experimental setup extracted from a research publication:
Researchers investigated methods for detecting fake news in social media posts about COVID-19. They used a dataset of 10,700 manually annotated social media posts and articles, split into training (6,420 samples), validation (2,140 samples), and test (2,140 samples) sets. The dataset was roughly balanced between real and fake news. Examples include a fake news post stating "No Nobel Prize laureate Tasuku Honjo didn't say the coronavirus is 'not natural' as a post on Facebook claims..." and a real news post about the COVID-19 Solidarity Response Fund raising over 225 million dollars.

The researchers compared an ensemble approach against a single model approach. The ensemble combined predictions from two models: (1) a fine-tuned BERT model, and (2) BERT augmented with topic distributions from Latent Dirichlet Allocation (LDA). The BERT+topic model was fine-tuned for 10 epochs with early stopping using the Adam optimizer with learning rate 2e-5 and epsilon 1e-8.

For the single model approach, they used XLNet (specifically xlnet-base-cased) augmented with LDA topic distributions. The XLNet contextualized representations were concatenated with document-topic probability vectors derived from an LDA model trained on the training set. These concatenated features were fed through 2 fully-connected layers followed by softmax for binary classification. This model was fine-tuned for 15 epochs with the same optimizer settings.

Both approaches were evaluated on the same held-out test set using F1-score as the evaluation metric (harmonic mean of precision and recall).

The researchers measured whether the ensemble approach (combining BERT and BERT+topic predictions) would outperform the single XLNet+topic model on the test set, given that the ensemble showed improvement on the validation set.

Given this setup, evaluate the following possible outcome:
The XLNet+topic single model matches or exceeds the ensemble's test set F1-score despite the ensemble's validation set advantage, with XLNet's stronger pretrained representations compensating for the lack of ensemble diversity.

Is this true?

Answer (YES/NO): YES